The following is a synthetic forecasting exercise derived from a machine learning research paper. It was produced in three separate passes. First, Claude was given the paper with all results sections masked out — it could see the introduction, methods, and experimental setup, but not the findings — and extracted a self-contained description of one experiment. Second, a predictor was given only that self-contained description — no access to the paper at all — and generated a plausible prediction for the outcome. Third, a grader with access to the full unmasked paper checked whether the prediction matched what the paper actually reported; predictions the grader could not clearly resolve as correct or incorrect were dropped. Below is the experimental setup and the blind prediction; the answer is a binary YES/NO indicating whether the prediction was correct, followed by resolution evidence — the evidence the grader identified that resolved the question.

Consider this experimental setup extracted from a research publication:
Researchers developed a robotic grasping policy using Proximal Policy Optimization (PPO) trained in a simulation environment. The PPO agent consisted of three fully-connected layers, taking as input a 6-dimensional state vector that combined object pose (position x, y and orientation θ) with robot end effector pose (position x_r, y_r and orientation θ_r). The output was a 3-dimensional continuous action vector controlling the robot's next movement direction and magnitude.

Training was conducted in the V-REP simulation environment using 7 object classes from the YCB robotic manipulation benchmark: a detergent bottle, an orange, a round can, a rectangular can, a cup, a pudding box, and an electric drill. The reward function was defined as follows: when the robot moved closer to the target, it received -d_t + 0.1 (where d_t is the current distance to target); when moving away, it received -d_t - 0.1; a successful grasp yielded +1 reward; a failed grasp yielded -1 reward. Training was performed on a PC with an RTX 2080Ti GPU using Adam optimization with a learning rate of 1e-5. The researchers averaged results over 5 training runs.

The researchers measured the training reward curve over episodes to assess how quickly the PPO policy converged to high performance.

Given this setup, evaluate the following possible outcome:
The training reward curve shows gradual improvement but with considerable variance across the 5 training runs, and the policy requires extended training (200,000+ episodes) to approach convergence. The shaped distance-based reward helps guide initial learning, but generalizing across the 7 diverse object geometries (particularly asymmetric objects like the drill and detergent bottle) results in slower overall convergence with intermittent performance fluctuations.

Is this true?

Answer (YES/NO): NO